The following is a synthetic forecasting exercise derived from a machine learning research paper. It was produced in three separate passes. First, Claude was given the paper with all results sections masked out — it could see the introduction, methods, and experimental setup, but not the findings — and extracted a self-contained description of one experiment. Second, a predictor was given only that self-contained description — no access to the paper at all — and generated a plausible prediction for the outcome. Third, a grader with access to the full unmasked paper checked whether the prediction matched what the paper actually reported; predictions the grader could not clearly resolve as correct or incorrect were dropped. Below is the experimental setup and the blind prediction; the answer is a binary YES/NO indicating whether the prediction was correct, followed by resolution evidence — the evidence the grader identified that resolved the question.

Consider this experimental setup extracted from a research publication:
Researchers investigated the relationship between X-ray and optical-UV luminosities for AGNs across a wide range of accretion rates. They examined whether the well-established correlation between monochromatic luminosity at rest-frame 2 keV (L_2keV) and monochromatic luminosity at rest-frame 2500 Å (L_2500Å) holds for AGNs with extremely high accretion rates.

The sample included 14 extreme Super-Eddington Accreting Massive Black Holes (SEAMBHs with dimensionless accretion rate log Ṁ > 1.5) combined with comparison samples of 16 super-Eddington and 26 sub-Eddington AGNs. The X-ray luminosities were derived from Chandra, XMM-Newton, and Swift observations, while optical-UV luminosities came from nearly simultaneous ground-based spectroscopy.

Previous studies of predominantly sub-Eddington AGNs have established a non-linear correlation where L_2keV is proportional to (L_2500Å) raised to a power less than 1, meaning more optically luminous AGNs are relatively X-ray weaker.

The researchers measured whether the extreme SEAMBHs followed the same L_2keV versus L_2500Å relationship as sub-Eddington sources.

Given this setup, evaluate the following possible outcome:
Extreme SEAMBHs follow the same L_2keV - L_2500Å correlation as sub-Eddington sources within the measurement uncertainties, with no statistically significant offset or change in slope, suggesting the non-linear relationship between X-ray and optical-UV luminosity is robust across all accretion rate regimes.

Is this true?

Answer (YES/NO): YES